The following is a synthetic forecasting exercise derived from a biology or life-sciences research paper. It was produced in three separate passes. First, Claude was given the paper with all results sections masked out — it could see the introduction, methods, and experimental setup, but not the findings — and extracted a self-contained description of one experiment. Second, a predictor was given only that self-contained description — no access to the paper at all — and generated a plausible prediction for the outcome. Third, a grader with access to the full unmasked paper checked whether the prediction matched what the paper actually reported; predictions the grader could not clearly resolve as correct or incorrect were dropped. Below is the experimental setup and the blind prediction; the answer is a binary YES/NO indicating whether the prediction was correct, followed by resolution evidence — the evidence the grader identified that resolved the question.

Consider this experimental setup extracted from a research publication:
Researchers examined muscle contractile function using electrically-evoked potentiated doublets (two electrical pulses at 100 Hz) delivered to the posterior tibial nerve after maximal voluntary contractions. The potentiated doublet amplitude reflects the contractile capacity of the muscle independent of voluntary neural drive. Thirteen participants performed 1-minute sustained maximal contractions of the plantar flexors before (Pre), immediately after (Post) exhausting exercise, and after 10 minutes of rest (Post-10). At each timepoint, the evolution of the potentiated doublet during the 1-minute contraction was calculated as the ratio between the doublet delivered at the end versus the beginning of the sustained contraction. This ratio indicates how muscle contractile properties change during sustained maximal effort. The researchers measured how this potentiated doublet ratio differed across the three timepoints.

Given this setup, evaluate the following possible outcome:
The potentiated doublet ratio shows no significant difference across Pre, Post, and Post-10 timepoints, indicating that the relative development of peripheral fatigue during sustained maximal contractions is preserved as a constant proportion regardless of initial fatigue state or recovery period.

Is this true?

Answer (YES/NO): YES